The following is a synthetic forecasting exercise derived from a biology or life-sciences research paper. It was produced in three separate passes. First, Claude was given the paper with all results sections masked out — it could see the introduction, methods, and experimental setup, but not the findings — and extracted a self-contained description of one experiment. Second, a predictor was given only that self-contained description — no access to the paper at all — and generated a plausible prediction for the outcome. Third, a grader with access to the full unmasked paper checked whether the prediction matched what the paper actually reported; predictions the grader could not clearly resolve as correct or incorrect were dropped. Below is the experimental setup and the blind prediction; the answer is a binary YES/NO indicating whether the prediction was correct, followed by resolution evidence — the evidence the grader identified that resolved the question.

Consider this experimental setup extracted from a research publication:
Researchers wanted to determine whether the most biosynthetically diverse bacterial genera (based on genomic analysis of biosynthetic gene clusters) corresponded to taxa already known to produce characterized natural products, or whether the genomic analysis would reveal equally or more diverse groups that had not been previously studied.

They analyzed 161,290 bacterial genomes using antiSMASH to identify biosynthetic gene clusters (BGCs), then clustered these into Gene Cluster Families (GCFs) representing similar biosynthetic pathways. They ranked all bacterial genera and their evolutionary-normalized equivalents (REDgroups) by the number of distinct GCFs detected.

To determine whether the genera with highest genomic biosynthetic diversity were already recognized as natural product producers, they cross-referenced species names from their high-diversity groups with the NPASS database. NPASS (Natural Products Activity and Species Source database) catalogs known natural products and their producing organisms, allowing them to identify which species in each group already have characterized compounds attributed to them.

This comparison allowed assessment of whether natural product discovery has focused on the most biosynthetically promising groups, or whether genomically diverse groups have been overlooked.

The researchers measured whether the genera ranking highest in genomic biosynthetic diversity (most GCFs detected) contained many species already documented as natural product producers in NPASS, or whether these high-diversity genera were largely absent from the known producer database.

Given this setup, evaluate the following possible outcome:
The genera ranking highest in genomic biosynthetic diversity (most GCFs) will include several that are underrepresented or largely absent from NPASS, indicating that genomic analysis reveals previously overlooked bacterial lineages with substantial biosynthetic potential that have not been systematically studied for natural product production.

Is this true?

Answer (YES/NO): YES